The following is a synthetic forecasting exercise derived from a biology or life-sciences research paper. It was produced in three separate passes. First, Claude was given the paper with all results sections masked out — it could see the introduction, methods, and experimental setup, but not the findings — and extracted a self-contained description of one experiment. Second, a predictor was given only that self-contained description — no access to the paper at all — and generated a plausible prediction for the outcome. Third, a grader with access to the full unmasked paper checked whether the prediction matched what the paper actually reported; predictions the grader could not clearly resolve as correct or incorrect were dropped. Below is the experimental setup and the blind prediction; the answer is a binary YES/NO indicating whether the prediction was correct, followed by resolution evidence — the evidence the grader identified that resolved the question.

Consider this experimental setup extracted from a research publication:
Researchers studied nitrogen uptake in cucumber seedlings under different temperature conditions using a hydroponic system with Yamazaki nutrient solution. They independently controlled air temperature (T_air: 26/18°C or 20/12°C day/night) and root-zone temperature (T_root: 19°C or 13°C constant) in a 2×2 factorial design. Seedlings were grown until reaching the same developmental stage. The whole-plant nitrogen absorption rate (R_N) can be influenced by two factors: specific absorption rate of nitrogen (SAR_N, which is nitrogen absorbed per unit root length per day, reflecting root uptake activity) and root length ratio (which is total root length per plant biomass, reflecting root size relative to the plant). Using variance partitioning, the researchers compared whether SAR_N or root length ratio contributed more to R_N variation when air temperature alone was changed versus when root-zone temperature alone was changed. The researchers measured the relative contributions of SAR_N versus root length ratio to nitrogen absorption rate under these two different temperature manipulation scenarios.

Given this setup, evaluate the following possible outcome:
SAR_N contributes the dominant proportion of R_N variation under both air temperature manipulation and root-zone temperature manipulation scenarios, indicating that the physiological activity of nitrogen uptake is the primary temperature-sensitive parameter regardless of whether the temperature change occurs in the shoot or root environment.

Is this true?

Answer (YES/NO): NO